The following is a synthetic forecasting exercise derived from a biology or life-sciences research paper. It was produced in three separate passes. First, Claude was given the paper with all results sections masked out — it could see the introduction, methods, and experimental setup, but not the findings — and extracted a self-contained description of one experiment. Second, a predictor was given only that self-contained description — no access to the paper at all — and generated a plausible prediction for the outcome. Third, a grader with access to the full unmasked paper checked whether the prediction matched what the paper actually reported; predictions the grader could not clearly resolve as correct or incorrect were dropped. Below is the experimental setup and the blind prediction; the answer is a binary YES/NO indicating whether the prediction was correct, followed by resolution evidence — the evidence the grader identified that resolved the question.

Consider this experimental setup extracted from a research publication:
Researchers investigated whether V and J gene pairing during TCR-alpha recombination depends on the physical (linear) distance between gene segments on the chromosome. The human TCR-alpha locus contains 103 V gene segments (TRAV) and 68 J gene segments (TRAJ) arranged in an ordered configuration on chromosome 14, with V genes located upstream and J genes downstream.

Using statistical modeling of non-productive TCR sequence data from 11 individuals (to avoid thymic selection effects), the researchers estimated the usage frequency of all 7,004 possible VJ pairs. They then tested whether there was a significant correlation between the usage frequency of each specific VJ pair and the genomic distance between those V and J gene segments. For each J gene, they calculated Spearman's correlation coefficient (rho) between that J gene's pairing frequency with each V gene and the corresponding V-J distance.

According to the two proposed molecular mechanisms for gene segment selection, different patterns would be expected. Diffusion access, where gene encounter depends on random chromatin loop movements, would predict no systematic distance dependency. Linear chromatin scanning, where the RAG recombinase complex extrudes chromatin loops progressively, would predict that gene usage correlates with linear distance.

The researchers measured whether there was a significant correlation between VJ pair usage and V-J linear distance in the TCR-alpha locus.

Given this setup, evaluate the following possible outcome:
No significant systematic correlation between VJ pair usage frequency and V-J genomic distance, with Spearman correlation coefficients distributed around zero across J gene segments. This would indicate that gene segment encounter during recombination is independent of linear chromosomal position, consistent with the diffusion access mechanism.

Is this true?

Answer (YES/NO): NO